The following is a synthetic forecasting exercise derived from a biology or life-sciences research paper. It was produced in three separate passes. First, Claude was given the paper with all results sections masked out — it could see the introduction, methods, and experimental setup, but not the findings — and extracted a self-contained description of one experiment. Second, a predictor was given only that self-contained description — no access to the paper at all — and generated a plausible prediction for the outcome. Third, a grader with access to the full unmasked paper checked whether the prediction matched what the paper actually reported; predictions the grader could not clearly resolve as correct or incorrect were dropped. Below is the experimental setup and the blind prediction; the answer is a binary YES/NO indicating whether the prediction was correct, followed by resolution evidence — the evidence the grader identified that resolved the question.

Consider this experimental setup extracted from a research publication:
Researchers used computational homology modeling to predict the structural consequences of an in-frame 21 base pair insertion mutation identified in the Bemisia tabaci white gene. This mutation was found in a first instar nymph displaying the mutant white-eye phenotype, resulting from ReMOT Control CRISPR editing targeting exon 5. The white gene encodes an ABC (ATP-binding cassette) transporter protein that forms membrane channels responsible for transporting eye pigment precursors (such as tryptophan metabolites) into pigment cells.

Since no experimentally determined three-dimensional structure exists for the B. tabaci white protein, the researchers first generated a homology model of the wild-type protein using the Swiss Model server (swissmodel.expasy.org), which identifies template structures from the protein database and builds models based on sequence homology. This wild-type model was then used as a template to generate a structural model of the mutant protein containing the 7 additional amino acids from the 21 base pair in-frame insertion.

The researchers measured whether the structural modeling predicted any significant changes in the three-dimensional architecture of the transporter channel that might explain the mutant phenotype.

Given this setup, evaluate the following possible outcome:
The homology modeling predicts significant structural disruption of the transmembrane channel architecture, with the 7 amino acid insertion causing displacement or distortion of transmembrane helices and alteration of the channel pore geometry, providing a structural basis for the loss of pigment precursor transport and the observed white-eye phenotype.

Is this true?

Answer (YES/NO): NO